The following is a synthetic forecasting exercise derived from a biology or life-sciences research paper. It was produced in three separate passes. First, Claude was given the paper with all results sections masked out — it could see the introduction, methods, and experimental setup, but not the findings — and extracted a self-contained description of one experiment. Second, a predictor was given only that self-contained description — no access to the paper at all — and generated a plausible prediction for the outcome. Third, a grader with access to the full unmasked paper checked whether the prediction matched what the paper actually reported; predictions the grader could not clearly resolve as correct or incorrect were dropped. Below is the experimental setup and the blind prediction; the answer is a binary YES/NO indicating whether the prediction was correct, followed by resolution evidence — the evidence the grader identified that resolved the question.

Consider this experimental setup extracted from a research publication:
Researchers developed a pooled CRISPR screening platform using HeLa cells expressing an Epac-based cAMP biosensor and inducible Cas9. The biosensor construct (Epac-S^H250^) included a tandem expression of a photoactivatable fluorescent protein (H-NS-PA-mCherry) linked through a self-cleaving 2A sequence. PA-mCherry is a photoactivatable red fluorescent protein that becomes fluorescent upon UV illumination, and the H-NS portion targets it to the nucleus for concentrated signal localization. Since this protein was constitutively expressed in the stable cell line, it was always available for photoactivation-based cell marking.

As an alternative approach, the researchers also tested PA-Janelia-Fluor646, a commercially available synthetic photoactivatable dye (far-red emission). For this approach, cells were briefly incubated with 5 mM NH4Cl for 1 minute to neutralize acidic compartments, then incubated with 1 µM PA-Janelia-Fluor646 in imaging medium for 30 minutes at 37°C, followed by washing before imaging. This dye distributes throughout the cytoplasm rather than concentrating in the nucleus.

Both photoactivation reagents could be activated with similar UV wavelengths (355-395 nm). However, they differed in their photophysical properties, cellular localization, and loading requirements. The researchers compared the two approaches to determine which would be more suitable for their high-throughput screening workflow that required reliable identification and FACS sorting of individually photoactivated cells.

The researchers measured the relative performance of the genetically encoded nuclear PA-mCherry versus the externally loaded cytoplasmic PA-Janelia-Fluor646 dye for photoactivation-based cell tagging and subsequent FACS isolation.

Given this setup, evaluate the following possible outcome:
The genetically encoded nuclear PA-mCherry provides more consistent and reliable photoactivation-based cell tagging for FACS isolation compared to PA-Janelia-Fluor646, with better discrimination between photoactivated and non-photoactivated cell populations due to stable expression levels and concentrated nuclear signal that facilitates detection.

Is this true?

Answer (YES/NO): NO